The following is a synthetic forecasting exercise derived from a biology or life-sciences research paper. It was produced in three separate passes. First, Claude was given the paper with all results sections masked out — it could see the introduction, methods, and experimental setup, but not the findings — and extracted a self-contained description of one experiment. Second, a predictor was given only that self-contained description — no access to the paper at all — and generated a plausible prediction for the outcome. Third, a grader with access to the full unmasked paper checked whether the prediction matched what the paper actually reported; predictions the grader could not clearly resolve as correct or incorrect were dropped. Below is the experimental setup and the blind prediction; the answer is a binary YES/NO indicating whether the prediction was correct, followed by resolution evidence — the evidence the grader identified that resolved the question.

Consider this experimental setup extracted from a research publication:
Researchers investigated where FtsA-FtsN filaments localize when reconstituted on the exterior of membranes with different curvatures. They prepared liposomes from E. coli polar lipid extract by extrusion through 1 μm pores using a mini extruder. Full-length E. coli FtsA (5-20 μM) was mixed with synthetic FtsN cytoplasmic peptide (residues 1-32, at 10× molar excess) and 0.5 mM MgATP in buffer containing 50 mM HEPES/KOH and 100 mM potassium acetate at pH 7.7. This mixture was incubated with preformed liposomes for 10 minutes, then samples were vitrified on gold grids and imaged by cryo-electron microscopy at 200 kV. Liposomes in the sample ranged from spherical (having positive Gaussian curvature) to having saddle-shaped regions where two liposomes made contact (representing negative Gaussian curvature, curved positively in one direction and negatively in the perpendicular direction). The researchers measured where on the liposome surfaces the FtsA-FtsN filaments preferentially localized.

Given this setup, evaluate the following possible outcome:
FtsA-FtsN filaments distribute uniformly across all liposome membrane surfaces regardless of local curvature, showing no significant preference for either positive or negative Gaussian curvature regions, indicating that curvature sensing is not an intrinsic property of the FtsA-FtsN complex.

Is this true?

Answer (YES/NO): NO